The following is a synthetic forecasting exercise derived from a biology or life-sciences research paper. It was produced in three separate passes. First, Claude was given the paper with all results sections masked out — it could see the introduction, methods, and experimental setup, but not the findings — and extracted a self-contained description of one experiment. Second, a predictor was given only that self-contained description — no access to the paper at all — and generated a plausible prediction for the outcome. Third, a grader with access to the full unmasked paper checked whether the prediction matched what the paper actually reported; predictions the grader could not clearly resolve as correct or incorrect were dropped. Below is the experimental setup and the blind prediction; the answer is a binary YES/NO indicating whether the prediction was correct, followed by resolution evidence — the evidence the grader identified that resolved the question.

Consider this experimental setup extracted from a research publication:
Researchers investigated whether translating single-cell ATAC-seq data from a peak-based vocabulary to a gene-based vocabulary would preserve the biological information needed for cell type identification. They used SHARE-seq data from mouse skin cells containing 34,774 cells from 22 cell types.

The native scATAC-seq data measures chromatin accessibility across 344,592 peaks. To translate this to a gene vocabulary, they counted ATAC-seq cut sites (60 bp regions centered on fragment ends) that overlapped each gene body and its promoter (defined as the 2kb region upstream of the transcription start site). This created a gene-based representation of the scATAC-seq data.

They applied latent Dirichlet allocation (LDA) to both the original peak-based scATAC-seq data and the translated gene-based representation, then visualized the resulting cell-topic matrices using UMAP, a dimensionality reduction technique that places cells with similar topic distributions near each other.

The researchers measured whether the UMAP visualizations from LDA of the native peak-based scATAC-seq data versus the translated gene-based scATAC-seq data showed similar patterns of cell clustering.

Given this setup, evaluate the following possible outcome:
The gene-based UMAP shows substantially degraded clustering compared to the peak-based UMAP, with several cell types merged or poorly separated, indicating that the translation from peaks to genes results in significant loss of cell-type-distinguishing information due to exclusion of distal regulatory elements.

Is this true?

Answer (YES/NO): NO